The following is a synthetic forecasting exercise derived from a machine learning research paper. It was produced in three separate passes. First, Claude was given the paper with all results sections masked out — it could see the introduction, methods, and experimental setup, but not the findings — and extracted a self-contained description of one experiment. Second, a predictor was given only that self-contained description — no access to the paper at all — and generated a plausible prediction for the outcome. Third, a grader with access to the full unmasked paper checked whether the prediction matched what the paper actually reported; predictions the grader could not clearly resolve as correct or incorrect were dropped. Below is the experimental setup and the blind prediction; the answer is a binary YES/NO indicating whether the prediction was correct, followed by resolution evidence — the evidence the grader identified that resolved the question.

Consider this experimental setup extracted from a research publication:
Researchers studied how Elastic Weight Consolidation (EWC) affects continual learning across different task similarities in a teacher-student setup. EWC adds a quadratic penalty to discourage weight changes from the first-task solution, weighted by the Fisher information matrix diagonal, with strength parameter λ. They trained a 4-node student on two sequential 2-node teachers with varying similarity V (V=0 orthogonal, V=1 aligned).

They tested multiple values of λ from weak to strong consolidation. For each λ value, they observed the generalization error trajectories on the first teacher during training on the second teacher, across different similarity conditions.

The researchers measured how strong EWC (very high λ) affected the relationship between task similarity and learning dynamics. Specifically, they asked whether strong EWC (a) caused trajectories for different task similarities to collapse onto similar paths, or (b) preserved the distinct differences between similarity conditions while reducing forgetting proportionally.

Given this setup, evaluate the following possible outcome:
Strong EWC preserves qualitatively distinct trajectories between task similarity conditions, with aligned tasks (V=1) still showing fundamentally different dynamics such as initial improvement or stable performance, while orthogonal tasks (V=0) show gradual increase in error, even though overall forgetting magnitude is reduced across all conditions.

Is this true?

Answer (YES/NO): NO